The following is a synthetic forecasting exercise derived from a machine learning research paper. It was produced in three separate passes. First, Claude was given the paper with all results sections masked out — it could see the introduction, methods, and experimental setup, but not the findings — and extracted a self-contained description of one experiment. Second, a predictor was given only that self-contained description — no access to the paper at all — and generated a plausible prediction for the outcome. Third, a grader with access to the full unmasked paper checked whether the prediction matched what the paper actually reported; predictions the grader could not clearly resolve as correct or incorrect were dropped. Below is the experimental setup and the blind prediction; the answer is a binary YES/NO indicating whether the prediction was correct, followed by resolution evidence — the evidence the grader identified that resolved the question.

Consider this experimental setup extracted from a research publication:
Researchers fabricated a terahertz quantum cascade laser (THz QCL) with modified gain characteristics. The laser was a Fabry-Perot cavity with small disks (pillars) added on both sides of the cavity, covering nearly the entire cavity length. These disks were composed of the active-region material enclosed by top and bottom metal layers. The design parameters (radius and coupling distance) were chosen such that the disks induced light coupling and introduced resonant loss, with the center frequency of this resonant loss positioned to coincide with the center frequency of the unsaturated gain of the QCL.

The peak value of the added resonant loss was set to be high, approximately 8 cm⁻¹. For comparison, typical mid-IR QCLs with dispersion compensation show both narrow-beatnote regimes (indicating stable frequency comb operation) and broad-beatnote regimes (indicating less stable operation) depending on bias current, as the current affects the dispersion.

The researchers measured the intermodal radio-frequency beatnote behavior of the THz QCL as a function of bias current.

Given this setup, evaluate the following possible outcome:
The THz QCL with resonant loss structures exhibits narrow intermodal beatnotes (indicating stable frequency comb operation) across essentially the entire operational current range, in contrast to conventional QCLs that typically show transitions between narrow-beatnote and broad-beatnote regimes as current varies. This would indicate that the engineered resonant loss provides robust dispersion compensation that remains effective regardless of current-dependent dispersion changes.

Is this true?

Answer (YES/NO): NO